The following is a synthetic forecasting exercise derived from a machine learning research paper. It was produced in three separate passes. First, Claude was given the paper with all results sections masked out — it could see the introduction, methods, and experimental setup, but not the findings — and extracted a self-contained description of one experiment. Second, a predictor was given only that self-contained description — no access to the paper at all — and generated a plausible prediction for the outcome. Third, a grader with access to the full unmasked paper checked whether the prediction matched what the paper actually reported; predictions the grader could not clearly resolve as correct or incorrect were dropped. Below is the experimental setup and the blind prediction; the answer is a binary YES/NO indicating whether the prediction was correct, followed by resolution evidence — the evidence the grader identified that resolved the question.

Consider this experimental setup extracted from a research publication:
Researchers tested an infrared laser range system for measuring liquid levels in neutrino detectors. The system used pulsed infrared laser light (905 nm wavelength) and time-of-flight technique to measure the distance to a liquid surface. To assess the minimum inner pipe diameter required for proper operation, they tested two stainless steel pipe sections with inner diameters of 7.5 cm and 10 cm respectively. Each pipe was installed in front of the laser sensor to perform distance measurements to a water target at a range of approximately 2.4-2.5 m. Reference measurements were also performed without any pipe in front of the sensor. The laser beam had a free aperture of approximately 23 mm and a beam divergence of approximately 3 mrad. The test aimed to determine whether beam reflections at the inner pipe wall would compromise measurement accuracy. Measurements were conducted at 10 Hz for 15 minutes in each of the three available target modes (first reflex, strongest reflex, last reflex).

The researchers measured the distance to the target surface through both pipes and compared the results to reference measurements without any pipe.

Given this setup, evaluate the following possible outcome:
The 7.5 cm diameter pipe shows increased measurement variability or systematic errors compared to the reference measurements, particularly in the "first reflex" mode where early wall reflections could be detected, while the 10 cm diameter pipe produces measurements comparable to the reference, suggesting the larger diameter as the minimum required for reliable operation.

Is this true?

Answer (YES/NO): NO